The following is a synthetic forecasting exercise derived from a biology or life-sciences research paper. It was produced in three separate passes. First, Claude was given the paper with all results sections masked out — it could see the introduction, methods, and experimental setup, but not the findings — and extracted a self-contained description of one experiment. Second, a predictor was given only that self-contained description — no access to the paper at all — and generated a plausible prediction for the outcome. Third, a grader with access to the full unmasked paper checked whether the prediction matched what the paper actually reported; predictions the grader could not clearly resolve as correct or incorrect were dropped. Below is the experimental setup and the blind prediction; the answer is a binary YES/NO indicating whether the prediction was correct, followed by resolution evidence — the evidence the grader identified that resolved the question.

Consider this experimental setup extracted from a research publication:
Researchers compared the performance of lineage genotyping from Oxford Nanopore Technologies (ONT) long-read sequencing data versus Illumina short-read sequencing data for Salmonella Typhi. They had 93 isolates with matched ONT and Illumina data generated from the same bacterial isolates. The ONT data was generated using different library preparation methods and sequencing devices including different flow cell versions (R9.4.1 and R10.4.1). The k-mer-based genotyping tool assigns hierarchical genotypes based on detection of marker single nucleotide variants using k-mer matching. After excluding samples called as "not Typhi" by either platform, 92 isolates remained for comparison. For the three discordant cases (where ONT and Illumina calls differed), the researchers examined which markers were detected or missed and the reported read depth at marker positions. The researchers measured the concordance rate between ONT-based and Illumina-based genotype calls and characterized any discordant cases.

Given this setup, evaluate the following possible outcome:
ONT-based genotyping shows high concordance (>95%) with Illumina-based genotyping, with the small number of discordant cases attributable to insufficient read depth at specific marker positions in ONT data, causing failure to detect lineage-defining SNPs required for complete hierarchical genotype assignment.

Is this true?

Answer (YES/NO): YES